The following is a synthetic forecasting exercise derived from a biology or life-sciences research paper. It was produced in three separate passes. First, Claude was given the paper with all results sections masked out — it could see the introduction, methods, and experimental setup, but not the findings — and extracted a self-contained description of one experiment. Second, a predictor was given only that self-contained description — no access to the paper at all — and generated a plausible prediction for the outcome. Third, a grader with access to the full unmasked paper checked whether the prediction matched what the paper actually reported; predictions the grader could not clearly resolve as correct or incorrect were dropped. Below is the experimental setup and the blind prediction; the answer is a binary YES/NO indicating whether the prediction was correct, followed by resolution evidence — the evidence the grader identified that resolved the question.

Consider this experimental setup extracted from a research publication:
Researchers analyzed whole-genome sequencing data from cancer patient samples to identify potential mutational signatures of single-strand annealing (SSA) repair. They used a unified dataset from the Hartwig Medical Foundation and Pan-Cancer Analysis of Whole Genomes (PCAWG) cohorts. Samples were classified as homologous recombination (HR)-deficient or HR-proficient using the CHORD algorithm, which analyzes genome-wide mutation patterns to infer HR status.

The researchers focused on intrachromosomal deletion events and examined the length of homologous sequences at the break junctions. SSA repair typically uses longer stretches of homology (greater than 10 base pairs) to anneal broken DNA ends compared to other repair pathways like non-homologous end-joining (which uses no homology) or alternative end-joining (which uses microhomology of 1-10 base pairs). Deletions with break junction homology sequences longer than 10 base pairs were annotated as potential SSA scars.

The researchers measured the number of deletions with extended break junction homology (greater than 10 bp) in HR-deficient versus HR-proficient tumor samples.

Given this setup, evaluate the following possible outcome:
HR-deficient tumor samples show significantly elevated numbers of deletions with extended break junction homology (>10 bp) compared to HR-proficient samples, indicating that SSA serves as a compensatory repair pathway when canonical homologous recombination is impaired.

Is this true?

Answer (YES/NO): YES